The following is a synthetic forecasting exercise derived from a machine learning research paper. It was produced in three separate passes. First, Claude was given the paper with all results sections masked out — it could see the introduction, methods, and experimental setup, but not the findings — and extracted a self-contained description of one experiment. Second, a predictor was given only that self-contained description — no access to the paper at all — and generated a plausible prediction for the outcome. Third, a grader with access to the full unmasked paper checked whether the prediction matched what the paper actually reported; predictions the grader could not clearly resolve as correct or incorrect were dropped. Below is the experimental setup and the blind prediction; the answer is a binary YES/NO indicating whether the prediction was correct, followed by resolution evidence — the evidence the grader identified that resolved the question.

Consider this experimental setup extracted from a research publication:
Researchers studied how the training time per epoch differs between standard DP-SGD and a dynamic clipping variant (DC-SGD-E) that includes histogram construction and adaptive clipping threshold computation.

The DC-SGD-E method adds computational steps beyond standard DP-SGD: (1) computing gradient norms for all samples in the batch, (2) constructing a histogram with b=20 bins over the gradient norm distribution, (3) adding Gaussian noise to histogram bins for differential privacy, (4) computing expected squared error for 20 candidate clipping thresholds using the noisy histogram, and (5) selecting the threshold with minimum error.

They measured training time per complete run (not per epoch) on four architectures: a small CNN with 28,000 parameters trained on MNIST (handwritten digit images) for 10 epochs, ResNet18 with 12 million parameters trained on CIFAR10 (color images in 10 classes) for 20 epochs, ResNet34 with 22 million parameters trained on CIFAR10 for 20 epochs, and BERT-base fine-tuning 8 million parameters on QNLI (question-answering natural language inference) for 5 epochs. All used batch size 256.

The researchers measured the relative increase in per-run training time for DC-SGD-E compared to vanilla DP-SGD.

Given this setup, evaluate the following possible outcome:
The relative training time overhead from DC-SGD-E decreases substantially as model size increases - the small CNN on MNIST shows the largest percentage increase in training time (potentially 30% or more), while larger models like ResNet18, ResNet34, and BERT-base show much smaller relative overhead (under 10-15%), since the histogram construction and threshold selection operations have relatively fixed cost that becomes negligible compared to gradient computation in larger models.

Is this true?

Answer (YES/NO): NO